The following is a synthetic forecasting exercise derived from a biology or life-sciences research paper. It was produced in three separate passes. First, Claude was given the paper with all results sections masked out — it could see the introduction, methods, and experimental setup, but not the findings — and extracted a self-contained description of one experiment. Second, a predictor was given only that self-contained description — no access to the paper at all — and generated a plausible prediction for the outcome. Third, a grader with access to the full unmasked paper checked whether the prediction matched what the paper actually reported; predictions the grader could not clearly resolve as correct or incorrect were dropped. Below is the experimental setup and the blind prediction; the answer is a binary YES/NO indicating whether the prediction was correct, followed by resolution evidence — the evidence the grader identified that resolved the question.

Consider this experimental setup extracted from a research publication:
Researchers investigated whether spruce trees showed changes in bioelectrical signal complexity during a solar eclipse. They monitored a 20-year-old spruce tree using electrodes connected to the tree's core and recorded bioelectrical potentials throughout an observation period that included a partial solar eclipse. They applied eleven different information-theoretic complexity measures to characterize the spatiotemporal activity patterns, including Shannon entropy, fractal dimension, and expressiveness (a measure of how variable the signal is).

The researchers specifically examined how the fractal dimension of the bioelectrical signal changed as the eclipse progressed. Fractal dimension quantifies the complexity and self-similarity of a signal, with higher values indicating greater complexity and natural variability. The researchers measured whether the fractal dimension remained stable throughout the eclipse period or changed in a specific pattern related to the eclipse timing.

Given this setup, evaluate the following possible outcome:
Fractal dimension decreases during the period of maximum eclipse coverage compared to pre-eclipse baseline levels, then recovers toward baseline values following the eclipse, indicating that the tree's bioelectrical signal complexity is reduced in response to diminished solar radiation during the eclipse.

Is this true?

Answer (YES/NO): YES